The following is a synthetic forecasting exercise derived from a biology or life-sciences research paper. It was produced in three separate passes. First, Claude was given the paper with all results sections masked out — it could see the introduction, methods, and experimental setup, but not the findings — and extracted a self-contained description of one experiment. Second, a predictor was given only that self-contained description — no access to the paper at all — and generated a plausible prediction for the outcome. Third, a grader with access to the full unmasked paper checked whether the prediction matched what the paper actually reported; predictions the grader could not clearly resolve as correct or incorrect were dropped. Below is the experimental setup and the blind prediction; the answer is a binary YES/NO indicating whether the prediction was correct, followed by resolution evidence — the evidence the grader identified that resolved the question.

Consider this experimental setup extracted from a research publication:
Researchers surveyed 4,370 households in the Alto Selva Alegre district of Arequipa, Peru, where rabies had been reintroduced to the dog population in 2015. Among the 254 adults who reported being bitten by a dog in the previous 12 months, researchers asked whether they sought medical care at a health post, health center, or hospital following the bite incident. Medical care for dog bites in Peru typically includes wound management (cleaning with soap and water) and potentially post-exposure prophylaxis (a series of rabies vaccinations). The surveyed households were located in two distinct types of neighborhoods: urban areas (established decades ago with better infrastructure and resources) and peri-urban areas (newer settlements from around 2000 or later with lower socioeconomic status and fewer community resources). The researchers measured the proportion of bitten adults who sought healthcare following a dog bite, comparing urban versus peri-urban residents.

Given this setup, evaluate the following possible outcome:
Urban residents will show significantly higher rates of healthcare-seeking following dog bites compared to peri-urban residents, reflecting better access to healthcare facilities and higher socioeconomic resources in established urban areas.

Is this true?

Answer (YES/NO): YES